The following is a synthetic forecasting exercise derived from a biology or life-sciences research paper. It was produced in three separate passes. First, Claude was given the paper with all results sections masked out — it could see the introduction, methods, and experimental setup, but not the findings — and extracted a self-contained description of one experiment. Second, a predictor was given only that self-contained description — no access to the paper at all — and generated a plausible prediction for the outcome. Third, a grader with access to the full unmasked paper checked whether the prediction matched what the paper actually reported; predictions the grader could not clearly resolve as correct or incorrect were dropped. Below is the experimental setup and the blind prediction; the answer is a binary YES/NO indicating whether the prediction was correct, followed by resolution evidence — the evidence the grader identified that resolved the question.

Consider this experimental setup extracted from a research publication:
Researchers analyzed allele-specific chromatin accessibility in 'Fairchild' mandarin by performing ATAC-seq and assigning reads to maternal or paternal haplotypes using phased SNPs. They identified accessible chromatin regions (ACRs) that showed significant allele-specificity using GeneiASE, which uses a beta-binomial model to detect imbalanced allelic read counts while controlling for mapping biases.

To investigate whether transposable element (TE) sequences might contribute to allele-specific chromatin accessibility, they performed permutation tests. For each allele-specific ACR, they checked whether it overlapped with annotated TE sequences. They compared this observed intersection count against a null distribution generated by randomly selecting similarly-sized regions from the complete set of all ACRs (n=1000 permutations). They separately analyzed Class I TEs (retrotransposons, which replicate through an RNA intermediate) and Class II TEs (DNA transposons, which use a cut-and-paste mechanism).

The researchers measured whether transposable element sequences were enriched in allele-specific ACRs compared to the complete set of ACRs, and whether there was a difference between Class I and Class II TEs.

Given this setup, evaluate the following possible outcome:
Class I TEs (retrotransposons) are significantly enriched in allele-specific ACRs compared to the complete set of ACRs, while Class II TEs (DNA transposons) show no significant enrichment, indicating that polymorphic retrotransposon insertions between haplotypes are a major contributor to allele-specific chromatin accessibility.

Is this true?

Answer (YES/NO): NO